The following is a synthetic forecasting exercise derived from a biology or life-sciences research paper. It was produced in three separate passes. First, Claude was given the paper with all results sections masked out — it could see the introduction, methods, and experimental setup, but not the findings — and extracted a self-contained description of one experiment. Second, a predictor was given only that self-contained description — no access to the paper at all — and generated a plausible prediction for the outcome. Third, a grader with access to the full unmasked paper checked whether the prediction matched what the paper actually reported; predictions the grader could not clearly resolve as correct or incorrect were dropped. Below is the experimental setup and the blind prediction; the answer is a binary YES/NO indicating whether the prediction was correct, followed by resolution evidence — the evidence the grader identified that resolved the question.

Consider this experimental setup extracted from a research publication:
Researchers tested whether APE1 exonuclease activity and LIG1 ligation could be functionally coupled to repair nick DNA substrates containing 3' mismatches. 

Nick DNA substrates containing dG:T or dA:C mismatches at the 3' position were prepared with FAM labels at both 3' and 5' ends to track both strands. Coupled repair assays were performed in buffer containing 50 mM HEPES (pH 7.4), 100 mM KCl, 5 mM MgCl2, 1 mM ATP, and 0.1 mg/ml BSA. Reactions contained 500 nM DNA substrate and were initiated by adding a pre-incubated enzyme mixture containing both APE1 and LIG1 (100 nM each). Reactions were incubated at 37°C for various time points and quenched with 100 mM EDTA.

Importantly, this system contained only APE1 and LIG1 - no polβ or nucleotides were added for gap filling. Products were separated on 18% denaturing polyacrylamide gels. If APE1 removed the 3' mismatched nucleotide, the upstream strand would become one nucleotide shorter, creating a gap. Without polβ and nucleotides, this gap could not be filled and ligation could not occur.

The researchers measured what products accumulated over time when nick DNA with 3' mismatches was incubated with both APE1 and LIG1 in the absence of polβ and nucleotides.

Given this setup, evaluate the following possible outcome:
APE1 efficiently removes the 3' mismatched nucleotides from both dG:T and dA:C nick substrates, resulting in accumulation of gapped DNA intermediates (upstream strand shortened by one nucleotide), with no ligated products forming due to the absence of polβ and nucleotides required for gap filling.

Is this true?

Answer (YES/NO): NO